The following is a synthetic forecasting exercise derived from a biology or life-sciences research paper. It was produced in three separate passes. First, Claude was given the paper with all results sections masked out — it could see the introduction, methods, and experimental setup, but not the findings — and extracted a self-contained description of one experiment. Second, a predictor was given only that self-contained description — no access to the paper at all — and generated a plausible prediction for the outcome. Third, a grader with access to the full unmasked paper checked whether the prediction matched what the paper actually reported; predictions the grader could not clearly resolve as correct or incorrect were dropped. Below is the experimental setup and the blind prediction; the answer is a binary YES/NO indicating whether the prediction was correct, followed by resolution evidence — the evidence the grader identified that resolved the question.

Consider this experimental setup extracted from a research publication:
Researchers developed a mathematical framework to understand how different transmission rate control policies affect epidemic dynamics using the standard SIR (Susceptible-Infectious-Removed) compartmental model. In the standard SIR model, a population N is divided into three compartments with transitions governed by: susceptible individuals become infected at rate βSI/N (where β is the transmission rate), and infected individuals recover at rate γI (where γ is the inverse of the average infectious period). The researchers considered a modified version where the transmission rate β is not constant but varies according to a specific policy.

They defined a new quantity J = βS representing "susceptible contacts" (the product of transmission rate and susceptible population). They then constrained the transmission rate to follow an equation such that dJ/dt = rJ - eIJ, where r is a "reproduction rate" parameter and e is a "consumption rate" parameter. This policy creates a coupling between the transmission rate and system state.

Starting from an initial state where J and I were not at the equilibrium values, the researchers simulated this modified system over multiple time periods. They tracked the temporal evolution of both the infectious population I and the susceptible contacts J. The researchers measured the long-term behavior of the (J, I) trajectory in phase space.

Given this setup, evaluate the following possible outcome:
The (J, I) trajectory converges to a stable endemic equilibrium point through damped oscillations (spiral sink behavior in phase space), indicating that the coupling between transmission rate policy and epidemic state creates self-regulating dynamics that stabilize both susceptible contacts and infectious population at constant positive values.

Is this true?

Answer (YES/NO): NO